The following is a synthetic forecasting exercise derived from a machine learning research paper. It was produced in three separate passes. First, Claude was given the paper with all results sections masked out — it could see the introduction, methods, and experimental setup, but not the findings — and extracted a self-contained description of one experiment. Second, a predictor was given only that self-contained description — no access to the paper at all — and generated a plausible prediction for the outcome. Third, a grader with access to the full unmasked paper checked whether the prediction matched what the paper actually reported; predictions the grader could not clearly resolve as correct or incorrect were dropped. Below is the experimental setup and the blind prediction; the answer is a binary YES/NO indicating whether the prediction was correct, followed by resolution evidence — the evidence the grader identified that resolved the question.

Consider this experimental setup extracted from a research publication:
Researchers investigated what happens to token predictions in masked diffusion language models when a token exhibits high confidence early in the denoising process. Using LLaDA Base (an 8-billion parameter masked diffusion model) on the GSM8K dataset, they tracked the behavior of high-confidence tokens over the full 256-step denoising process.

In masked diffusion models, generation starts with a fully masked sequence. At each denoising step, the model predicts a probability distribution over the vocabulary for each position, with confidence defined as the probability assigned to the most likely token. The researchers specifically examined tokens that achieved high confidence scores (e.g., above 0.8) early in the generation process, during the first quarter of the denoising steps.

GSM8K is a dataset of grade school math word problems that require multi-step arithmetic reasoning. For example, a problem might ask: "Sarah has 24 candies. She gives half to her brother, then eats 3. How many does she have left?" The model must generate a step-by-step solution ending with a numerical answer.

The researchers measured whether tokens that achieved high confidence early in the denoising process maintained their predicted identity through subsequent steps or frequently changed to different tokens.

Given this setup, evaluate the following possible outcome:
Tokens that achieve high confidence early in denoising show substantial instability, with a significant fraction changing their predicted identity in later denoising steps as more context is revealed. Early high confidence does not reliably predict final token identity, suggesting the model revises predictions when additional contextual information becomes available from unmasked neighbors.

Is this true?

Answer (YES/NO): NO